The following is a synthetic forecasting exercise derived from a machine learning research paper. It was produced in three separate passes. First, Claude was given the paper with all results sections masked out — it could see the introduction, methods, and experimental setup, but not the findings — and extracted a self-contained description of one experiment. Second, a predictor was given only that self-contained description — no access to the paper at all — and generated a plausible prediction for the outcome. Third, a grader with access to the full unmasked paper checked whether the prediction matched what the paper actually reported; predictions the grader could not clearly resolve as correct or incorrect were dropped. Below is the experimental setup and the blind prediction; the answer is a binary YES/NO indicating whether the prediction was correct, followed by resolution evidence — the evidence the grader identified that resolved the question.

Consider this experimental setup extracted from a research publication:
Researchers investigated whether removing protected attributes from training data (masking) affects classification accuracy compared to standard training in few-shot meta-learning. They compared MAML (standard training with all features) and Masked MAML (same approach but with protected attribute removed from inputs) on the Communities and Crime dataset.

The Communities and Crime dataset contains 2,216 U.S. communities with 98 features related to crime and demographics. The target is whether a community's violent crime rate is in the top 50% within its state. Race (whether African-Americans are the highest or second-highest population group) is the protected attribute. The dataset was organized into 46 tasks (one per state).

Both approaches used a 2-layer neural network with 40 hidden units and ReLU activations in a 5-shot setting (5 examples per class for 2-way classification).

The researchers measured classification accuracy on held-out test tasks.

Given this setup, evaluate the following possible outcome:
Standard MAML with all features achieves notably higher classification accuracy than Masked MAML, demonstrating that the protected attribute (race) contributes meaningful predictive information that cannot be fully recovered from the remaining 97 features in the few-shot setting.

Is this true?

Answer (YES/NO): YES